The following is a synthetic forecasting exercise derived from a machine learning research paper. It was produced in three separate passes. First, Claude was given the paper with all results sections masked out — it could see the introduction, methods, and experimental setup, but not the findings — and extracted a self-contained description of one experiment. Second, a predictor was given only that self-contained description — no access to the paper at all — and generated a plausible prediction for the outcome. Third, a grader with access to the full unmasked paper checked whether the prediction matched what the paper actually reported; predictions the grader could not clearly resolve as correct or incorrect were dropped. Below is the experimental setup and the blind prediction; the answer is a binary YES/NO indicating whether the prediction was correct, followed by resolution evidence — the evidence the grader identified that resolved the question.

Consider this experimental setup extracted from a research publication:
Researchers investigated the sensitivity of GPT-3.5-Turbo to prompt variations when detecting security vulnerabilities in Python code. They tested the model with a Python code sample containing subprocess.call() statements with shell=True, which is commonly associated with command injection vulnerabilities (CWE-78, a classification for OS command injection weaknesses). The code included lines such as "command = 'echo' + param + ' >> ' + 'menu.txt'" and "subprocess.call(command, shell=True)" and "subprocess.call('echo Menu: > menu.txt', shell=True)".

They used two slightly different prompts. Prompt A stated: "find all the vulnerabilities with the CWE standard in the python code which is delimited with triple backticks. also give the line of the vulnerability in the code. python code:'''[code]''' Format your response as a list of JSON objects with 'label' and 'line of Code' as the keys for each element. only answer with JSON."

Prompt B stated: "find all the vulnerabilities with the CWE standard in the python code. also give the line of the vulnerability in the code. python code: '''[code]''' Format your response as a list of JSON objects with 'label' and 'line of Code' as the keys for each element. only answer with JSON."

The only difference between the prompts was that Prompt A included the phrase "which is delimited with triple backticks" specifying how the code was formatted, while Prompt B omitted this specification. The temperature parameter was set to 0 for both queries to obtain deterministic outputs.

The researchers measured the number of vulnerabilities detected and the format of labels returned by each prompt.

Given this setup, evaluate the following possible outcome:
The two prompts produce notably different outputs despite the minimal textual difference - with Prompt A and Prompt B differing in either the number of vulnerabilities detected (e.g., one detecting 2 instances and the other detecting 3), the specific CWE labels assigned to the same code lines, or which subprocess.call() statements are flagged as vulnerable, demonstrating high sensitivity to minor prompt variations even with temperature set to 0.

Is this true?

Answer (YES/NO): YES